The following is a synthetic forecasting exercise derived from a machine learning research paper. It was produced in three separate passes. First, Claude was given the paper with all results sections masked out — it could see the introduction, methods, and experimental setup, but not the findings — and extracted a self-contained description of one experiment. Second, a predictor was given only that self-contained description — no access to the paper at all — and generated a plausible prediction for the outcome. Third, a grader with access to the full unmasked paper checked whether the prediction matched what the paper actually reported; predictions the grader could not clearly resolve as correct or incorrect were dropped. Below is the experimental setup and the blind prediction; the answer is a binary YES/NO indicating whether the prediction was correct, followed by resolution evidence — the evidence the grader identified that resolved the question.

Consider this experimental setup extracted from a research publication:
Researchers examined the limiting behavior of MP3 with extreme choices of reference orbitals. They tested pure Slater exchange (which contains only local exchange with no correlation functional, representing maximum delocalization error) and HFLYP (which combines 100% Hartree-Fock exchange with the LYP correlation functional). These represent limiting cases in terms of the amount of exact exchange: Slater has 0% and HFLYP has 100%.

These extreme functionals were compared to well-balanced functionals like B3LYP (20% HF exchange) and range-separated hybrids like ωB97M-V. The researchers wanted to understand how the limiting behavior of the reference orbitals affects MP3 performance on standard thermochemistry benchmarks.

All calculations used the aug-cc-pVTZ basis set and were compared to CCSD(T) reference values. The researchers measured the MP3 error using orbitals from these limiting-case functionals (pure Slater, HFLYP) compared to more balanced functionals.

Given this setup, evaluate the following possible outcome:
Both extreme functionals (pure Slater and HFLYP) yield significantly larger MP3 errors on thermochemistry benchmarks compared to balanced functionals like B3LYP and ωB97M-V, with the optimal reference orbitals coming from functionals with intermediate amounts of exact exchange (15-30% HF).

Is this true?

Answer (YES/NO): NO